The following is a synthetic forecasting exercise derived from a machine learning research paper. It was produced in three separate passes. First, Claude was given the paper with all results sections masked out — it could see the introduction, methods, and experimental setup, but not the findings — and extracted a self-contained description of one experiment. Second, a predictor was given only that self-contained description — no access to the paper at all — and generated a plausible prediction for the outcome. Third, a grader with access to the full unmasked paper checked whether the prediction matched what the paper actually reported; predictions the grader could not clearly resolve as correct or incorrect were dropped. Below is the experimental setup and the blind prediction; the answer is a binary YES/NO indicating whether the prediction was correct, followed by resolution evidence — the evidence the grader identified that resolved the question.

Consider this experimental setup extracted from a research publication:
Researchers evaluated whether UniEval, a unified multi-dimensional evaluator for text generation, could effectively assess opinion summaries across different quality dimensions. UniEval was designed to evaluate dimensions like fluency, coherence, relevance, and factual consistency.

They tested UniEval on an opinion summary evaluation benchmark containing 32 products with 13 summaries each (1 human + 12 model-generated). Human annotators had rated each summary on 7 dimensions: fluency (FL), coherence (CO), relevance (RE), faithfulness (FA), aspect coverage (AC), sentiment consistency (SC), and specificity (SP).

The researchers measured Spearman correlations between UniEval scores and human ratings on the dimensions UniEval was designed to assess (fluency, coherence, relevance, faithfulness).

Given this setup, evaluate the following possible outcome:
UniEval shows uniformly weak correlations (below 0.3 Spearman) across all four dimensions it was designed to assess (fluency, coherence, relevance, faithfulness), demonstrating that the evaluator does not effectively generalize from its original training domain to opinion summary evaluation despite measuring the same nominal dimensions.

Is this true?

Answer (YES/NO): NO